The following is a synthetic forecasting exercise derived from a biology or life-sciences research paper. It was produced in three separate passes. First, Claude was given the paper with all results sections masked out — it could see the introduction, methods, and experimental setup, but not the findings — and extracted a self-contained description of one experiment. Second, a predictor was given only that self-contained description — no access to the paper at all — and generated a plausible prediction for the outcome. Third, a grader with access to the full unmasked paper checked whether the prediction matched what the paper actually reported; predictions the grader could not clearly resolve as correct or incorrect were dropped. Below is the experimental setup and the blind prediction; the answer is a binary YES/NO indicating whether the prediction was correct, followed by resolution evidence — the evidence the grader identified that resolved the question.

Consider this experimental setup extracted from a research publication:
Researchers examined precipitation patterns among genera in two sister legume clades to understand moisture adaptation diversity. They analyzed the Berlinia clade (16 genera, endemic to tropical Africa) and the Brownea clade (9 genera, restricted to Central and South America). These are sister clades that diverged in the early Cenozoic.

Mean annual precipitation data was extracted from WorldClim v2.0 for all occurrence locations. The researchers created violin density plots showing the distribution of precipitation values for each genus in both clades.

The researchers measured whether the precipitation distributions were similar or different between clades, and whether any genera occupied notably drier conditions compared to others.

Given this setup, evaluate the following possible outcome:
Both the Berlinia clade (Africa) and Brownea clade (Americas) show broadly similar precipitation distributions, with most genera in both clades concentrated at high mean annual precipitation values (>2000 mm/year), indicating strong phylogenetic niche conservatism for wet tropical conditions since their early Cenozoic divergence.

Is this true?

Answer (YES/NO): NO